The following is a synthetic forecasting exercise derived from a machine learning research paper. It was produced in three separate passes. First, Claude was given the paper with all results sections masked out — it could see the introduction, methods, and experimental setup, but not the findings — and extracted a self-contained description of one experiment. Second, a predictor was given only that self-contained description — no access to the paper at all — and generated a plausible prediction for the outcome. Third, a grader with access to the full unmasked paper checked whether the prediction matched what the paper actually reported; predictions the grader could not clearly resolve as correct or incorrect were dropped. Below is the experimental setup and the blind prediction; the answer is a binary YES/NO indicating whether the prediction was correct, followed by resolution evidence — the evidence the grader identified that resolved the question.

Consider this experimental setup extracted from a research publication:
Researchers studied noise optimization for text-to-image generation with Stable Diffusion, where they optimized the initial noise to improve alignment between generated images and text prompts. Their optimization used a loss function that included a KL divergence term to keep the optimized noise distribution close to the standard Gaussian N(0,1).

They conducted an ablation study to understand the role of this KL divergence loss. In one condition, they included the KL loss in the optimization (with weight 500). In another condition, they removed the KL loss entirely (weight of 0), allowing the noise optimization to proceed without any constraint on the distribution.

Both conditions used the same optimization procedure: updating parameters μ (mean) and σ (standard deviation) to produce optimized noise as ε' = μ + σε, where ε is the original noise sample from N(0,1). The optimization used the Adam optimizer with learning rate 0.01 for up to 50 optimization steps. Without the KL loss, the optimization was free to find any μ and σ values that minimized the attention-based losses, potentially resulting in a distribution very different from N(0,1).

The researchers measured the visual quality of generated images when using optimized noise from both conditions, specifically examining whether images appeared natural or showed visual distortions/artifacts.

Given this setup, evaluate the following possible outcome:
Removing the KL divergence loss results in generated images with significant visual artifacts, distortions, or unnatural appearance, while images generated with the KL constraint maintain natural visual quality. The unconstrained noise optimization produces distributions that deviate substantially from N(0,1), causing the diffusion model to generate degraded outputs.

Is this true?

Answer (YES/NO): YES